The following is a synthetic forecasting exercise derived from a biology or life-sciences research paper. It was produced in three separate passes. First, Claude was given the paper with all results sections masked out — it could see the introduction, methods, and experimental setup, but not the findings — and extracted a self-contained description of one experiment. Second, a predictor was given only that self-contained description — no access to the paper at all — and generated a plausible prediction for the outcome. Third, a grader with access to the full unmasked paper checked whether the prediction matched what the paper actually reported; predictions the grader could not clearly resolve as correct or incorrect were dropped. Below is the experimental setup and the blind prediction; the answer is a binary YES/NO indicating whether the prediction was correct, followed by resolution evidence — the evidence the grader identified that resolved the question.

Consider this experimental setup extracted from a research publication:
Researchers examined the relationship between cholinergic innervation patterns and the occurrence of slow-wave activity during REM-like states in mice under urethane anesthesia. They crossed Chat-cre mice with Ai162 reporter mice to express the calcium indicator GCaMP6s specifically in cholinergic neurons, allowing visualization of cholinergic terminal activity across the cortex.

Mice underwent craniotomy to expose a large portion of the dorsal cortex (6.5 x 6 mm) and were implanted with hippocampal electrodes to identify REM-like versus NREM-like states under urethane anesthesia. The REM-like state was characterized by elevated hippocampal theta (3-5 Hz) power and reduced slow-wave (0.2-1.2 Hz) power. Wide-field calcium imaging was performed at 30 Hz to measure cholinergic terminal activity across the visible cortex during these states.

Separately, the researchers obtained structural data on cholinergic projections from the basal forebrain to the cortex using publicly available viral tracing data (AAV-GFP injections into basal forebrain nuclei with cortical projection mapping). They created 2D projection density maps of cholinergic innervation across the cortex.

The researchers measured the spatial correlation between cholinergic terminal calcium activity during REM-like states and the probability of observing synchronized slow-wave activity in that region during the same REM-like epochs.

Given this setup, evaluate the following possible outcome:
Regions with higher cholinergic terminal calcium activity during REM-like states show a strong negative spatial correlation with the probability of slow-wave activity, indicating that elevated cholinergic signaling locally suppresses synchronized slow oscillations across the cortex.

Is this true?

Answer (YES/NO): YES